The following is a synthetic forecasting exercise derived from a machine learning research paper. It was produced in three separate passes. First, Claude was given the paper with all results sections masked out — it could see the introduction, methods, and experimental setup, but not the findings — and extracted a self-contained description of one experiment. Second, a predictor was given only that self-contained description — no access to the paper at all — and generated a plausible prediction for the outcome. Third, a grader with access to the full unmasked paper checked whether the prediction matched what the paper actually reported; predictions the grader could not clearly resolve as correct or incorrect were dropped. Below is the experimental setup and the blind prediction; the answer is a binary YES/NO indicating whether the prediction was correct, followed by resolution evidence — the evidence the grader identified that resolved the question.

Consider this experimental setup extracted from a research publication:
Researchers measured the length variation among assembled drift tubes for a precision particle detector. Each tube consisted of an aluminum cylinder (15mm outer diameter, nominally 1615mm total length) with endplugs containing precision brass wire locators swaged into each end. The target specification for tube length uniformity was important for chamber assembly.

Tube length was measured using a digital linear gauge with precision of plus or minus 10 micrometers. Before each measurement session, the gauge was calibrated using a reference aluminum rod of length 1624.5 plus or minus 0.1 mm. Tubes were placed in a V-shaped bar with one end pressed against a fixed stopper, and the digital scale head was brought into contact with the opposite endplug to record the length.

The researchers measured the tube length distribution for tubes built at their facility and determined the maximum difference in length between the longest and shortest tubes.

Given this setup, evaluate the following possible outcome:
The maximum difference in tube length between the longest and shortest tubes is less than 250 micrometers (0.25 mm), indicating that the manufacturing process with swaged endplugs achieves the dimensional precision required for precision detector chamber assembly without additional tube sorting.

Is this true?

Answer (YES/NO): NO